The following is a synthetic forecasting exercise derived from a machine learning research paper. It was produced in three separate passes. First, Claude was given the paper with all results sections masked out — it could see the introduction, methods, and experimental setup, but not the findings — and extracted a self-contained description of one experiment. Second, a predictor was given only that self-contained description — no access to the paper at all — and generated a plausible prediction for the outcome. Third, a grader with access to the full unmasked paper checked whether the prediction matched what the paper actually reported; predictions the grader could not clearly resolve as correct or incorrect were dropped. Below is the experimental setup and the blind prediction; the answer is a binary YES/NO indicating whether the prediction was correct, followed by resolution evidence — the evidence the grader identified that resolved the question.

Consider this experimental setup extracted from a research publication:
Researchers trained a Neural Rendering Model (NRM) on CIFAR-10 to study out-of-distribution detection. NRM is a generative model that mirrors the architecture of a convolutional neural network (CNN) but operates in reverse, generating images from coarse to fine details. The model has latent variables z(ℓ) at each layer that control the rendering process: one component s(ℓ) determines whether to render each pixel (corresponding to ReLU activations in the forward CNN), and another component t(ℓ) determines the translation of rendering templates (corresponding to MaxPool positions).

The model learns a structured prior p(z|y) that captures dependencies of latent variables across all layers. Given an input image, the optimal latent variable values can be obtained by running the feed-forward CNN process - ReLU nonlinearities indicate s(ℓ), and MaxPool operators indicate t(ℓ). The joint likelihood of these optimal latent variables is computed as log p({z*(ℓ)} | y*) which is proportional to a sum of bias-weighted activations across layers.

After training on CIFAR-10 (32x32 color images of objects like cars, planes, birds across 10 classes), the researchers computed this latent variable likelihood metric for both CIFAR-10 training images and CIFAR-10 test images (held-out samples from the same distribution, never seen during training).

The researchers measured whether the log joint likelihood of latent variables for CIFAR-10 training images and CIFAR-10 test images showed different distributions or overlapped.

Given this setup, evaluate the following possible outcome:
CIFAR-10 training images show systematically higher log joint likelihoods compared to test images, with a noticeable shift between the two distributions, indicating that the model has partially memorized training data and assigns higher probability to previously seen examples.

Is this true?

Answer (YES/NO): NO